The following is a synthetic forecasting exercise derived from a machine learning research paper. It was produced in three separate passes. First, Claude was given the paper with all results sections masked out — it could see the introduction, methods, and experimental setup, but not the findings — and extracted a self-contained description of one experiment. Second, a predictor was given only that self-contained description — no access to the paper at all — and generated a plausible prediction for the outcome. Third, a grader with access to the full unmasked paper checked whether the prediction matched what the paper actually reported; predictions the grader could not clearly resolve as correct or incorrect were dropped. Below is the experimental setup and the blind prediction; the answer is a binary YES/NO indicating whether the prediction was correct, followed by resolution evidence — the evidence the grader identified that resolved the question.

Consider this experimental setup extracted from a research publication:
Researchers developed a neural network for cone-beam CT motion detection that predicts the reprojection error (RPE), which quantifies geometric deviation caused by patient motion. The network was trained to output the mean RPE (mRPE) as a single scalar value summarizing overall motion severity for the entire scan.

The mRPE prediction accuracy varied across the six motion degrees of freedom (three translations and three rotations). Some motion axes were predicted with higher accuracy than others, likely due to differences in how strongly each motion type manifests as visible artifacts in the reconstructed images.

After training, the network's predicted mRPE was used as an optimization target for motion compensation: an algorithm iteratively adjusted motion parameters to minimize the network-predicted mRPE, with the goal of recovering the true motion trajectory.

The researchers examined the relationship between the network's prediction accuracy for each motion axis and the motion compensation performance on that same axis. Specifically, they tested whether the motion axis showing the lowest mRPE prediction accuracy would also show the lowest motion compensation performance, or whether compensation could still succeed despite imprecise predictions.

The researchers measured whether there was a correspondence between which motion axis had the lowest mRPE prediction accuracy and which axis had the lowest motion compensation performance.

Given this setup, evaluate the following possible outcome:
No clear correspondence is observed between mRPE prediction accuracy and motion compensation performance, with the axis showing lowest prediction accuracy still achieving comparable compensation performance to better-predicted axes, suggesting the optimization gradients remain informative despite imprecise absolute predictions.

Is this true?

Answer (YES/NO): NO